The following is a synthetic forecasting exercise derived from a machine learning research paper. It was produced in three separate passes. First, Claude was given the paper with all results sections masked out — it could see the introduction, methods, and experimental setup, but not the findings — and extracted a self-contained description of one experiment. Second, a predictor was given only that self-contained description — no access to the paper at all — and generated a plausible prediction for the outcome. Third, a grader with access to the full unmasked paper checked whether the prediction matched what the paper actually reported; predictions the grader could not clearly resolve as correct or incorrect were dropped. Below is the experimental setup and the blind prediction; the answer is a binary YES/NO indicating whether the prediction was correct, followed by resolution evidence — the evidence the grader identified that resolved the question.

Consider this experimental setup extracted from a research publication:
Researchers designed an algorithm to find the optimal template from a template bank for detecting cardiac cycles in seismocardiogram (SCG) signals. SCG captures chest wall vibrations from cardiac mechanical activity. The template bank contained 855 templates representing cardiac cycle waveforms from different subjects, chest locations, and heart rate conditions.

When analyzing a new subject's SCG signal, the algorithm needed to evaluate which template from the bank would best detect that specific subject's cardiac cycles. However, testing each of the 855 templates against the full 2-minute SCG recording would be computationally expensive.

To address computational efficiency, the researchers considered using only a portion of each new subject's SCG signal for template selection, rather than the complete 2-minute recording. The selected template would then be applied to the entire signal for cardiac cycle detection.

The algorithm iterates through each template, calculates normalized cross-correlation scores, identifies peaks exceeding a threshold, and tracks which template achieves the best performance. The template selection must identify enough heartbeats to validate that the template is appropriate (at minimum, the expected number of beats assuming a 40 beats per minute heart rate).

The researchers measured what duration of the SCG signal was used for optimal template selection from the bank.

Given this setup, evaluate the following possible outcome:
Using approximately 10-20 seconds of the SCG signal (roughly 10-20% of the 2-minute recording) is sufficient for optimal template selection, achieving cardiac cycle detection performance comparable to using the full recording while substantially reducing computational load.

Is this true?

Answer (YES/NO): NO